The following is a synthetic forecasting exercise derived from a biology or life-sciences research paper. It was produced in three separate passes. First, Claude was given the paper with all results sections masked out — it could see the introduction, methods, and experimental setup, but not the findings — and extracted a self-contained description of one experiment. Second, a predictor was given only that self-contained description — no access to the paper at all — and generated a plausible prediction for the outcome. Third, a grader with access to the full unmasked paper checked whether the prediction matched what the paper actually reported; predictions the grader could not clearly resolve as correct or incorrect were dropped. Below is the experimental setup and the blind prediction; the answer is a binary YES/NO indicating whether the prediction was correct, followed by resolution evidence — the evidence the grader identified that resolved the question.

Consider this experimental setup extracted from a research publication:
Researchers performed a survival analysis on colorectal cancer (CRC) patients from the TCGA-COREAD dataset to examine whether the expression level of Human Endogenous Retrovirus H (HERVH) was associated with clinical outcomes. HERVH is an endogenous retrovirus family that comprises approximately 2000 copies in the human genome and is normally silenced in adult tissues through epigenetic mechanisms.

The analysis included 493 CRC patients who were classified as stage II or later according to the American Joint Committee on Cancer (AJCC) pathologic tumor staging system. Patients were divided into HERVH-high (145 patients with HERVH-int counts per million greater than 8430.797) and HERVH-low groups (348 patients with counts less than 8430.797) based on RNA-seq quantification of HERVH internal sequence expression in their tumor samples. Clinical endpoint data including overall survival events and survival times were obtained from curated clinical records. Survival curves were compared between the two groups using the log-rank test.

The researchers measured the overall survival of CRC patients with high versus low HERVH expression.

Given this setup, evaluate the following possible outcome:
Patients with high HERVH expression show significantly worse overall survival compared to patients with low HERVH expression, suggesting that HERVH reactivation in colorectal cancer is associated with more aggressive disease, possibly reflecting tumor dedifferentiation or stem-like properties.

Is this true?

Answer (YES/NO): YES